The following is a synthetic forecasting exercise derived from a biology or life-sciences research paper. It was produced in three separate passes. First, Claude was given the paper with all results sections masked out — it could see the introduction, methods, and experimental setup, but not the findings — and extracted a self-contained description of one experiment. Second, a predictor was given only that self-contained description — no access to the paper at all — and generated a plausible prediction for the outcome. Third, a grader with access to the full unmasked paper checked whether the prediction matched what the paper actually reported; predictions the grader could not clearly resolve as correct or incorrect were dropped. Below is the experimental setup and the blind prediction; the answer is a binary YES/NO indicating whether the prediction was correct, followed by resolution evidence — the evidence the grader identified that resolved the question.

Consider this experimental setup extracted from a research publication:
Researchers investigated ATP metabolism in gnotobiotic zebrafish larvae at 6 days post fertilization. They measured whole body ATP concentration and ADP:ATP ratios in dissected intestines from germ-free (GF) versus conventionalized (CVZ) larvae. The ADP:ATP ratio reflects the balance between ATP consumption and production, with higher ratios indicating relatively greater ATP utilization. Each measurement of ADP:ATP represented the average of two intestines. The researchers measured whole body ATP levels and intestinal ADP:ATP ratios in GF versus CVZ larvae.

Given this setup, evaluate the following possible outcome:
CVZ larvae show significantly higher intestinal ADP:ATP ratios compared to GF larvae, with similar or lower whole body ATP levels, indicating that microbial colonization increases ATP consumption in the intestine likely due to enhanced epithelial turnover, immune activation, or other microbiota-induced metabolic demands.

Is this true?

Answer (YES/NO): NO